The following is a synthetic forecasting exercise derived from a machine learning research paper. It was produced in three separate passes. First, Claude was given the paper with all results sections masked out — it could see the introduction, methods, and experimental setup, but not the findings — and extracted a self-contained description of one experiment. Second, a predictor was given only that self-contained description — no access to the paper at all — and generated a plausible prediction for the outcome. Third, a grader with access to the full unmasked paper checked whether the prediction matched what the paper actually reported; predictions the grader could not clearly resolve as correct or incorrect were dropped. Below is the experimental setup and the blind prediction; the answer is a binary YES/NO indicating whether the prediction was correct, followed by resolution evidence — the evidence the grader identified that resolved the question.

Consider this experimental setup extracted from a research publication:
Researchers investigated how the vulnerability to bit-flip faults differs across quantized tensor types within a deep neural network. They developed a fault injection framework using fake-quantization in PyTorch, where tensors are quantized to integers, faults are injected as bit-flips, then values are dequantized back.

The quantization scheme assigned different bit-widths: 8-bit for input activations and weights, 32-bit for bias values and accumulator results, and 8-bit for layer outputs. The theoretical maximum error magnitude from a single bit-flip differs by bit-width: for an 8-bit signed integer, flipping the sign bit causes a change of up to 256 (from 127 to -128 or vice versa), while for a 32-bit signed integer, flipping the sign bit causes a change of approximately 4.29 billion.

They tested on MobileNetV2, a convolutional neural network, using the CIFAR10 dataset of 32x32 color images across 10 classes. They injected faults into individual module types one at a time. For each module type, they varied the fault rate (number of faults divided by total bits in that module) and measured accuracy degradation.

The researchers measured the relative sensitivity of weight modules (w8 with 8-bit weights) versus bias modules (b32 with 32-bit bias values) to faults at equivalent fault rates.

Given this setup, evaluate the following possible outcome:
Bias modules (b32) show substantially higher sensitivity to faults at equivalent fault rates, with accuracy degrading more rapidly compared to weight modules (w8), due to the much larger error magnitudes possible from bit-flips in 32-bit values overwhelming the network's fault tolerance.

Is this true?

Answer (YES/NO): YES